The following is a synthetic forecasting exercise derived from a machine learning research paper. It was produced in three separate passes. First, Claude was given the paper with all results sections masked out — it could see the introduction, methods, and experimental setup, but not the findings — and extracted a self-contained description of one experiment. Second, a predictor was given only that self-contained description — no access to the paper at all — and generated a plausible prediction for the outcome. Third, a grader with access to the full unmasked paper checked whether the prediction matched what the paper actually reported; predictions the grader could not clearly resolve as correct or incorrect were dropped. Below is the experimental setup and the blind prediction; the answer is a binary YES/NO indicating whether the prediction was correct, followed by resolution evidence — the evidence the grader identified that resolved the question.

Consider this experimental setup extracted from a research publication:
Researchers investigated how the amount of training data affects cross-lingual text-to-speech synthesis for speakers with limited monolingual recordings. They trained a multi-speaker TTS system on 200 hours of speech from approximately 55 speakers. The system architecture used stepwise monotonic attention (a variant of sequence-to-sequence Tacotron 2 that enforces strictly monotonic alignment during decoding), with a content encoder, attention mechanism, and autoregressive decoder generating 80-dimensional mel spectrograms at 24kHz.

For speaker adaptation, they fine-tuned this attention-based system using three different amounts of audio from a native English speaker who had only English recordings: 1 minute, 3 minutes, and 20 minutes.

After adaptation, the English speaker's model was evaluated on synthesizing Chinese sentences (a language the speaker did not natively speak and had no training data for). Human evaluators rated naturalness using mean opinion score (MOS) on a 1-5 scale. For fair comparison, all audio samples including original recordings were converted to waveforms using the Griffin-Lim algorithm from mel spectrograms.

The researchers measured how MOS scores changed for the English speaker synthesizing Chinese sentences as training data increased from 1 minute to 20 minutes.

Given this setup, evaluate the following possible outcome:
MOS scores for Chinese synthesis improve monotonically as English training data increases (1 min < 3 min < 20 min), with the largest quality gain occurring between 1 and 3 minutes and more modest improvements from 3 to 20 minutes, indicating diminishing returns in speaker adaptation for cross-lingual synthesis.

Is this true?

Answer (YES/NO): NO